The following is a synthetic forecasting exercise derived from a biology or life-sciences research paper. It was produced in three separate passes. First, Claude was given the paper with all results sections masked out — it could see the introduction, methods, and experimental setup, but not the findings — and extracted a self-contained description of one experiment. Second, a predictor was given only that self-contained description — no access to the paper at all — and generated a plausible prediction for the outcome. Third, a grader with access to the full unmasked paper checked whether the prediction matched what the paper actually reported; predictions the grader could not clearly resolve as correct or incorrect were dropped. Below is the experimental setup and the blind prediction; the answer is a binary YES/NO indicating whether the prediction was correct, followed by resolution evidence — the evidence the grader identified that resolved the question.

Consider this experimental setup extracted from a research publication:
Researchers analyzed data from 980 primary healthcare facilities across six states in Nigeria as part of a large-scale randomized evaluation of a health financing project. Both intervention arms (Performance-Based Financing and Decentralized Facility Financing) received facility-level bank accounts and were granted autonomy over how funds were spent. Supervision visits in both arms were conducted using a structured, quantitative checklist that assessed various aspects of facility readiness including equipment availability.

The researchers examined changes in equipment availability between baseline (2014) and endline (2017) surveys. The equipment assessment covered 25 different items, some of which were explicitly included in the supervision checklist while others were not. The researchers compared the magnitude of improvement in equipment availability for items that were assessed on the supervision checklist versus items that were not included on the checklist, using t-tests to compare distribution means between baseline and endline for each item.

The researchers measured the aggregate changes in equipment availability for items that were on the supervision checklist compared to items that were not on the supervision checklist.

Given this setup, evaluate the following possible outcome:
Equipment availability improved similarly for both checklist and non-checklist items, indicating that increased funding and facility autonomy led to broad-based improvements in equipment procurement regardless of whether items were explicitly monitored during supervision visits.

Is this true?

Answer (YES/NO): NO